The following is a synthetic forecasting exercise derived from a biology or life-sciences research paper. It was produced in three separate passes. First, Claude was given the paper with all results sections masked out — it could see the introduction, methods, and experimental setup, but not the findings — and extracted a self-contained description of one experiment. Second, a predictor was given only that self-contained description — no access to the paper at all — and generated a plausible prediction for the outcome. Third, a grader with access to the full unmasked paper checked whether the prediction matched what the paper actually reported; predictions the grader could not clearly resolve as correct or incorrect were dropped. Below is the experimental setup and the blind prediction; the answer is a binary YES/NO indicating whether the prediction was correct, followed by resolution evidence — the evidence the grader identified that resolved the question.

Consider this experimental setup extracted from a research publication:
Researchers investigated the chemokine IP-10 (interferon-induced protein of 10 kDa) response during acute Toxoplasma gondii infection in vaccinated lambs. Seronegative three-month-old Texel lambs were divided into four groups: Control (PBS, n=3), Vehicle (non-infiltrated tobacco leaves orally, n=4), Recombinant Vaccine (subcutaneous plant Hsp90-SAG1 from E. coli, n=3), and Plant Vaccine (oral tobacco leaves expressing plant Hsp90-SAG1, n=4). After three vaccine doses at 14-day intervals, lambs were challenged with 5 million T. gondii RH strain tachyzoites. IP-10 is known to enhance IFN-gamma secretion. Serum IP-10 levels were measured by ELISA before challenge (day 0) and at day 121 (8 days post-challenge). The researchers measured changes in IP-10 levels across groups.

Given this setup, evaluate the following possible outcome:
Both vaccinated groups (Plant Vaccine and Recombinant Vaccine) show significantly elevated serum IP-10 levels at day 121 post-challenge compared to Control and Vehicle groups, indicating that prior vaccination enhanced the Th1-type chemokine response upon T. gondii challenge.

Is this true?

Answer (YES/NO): NO